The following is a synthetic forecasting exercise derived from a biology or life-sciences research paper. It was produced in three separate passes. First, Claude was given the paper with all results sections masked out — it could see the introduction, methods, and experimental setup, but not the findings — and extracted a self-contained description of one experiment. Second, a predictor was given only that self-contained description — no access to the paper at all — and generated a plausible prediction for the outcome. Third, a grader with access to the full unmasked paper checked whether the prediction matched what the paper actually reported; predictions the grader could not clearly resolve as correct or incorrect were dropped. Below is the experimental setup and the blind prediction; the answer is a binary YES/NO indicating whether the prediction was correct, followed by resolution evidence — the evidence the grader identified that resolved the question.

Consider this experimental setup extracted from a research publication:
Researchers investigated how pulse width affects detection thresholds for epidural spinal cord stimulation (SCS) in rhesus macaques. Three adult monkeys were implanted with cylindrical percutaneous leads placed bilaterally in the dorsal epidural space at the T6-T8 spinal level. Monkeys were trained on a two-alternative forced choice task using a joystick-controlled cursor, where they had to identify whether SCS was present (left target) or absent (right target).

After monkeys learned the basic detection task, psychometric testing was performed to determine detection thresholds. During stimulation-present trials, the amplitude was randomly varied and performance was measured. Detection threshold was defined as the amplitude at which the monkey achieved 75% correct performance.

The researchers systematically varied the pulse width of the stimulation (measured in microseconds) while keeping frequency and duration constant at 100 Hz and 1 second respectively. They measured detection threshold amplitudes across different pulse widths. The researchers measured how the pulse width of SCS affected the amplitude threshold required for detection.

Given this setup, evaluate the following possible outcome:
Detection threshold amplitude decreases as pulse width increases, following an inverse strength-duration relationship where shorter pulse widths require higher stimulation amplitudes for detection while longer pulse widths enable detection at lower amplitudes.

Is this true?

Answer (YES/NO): YES